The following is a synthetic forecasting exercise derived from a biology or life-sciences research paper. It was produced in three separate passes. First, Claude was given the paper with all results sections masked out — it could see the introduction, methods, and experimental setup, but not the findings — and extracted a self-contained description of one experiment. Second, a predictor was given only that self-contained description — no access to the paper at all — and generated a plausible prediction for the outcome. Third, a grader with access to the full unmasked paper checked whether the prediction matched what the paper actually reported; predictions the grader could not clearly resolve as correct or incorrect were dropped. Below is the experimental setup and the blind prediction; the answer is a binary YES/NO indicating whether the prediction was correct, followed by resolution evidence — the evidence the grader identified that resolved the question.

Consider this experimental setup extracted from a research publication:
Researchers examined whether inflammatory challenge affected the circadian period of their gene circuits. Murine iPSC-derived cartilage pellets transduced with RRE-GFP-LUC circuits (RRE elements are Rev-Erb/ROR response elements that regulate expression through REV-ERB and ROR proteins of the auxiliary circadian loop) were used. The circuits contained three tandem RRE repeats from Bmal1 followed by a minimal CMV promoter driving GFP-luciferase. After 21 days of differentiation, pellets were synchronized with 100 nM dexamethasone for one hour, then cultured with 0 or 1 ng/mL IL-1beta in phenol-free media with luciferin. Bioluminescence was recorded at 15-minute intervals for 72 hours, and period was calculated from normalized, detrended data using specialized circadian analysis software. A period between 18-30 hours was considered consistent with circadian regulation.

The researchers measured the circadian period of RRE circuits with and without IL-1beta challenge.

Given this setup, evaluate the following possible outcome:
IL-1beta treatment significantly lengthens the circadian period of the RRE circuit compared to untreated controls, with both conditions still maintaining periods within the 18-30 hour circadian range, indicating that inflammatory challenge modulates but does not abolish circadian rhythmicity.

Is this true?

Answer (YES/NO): NO